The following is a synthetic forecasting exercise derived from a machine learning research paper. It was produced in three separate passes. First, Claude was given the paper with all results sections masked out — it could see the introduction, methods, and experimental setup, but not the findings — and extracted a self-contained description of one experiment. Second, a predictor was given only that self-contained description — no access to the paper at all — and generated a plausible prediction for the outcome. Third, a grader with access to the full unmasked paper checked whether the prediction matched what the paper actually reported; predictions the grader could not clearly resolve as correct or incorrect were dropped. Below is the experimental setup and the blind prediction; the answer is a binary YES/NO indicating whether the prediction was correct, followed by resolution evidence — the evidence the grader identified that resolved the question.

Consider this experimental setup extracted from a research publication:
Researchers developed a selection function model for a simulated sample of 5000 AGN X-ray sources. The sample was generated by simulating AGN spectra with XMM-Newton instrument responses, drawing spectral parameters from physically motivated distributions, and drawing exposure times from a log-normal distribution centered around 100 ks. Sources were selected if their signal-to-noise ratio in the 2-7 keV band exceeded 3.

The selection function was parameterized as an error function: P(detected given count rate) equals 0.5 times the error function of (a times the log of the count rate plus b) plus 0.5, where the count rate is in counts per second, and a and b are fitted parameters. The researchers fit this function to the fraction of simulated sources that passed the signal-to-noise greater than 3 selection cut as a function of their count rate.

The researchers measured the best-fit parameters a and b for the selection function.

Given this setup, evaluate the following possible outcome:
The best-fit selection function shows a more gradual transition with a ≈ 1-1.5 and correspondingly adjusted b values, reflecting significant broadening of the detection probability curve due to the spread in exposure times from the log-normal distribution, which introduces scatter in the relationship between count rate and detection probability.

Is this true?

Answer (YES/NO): NO